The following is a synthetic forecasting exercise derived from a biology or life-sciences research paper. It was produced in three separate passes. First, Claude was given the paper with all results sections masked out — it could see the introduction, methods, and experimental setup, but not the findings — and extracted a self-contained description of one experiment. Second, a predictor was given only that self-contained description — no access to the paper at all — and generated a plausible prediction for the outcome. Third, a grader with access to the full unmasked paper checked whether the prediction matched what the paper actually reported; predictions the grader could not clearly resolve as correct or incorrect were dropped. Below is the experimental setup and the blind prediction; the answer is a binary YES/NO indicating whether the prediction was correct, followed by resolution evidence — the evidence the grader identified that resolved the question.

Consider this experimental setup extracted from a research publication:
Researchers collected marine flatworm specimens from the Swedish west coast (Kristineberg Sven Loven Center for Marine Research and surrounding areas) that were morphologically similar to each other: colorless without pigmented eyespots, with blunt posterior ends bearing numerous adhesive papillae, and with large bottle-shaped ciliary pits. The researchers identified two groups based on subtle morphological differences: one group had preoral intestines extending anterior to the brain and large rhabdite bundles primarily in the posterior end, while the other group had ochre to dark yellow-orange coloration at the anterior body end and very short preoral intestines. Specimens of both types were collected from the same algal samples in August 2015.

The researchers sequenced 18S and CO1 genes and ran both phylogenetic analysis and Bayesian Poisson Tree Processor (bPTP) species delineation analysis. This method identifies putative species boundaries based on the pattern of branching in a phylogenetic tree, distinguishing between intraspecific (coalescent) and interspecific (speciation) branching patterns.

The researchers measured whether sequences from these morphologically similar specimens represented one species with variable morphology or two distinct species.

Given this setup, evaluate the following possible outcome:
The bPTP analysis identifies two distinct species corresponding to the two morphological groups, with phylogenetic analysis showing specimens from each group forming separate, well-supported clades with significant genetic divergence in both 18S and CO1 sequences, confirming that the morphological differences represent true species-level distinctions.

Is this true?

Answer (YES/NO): YES